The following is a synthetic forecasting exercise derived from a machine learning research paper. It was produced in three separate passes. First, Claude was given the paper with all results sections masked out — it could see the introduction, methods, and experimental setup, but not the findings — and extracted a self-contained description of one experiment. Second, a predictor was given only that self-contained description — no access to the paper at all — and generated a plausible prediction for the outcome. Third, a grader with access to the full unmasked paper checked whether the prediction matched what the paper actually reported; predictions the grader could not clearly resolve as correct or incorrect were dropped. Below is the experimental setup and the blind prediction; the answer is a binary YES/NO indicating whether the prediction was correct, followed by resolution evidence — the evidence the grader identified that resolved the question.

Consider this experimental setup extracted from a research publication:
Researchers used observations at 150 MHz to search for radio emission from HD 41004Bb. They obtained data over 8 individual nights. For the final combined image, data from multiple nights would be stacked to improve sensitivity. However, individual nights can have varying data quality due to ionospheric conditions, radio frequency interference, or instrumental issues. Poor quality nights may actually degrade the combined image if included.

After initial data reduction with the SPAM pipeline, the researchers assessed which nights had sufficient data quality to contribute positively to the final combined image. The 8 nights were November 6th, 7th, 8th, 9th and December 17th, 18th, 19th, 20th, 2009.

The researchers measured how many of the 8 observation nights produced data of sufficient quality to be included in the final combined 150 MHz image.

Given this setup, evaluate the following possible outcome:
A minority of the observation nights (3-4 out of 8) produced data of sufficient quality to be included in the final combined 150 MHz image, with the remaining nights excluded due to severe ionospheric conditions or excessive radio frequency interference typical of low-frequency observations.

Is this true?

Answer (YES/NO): NO